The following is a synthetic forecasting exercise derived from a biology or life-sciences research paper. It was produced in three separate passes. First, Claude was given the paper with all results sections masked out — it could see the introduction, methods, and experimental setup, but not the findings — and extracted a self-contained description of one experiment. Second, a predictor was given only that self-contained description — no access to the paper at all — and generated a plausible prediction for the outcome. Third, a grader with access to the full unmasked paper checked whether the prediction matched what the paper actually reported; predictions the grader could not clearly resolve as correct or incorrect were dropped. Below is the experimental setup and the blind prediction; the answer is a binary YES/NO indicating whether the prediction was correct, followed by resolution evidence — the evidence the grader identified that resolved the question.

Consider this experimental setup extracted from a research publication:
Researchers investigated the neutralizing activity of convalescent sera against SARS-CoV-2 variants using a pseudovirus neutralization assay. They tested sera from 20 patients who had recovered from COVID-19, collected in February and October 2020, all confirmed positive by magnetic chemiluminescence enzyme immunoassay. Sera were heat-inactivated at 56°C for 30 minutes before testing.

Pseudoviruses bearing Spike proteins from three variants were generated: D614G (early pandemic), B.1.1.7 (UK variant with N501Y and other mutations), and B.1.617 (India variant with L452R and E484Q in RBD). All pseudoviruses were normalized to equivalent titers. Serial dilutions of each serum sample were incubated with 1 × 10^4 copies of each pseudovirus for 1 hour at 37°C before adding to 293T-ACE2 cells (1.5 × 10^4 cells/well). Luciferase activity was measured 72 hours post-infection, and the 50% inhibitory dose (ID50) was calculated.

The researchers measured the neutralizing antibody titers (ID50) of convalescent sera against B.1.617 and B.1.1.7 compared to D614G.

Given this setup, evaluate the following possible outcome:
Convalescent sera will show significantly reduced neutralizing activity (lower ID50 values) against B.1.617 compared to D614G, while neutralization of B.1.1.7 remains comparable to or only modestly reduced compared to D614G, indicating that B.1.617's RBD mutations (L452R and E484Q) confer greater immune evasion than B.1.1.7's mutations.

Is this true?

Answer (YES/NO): YES